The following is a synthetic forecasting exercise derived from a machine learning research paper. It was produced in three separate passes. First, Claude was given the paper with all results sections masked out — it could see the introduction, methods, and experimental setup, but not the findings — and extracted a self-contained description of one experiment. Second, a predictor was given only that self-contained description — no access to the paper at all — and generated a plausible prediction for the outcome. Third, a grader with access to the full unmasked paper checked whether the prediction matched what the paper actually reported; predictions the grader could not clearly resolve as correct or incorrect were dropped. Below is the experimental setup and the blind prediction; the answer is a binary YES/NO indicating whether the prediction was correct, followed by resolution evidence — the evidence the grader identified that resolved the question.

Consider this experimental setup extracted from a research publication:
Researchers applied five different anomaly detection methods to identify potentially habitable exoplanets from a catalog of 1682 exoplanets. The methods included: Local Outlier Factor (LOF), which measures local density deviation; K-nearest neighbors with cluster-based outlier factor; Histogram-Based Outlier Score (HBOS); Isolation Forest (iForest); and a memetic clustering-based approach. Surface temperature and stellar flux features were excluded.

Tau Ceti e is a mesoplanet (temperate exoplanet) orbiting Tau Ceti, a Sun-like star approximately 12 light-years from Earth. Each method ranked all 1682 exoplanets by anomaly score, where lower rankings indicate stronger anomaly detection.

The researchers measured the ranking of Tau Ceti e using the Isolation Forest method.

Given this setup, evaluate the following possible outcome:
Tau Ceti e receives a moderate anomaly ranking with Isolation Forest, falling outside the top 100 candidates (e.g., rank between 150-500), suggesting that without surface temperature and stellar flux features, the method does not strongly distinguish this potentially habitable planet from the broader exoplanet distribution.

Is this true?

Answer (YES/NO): NO